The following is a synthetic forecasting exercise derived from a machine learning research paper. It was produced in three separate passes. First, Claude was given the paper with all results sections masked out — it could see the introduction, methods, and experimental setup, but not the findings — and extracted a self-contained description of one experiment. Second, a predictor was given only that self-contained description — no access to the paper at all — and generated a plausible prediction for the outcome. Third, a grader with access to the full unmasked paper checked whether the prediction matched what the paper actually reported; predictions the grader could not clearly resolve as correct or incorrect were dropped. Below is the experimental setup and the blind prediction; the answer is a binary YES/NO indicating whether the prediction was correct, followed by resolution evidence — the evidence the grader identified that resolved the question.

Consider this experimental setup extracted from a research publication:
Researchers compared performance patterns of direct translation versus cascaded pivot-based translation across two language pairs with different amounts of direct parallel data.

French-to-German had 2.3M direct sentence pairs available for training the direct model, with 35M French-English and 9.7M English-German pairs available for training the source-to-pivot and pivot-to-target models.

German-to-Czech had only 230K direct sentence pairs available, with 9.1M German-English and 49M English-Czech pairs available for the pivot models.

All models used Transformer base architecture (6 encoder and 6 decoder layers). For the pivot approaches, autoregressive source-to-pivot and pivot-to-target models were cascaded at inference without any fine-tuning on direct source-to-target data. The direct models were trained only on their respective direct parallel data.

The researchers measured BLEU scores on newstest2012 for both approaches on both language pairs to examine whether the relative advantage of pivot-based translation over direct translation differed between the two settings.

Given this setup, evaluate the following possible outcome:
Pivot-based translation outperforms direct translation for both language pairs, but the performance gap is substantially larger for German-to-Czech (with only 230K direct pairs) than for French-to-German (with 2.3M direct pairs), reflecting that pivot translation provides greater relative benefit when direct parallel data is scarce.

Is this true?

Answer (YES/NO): YES